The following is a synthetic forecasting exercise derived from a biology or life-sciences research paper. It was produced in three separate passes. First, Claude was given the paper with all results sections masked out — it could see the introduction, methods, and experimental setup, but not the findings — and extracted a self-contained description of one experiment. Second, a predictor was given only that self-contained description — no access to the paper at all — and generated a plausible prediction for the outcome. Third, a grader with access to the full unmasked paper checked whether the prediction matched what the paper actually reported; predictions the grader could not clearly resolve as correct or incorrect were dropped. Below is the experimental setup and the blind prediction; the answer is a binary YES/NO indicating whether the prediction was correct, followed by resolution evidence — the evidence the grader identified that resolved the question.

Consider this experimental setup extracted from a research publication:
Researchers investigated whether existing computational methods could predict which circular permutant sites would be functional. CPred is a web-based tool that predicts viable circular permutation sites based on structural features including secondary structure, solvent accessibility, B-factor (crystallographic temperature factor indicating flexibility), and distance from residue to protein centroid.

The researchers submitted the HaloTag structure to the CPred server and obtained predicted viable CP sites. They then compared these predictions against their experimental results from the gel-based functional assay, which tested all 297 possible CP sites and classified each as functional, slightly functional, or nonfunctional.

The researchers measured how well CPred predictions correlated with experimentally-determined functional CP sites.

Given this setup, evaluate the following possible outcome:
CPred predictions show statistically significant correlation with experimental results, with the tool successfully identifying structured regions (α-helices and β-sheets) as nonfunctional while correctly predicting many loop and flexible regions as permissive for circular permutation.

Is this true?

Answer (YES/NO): NO